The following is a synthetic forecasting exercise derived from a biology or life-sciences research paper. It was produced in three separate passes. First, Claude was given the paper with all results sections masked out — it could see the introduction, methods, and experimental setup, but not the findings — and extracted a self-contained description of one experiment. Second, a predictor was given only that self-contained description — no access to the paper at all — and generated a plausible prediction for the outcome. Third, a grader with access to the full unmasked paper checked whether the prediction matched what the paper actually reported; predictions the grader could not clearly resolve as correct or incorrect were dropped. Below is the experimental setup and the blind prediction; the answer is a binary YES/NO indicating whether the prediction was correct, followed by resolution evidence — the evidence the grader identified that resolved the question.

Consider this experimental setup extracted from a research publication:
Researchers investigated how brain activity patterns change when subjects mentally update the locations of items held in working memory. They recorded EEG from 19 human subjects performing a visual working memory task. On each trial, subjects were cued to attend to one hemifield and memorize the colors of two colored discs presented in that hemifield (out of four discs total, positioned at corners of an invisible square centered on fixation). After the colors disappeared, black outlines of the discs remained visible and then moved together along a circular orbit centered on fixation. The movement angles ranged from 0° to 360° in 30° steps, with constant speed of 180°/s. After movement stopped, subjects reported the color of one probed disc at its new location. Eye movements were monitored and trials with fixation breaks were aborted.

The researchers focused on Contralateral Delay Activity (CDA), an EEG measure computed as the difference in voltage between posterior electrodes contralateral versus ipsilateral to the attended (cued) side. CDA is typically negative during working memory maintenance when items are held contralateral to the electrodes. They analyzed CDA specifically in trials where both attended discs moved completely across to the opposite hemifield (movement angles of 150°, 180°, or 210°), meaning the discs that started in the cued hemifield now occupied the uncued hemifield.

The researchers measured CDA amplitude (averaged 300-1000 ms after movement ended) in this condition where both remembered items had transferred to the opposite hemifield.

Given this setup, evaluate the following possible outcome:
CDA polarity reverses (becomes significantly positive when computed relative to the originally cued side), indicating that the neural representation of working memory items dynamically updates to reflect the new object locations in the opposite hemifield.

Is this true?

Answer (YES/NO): YES